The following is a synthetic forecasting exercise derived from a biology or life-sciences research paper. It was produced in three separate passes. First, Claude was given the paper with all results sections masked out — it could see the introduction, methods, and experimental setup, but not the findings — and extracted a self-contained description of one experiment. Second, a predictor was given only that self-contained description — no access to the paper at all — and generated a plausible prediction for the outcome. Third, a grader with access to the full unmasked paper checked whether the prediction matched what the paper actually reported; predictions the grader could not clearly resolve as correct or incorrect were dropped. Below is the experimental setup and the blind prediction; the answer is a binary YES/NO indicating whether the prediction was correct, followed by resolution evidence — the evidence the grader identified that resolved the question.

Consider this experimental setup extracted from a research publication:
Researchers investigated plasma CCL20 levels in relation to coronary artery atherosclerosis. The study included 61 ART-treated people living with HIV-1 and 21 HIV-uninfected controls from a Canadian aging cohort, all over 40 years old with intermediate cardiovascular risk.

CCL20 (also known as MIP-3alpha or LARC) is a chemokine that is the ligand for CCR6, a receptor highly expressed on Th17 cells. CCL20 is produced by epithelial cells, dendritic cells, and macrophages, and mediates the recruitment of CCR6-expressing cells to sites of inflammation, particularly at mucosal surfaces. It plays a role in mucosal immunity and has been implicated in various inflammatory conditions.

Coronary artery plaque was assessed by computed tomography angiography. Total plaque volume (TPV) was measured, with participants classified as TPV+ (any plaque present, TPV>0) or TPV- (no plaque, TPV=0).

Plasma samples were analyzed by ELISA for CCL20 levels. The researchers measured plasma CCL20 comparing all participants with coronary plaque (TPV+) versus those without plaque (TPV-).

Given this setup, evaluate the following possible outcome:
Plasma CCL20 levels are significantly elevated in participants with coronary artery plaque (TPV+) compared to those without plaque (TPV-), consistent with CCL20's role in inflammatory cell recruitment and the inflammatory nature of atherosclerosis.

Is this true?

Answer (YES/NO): YES